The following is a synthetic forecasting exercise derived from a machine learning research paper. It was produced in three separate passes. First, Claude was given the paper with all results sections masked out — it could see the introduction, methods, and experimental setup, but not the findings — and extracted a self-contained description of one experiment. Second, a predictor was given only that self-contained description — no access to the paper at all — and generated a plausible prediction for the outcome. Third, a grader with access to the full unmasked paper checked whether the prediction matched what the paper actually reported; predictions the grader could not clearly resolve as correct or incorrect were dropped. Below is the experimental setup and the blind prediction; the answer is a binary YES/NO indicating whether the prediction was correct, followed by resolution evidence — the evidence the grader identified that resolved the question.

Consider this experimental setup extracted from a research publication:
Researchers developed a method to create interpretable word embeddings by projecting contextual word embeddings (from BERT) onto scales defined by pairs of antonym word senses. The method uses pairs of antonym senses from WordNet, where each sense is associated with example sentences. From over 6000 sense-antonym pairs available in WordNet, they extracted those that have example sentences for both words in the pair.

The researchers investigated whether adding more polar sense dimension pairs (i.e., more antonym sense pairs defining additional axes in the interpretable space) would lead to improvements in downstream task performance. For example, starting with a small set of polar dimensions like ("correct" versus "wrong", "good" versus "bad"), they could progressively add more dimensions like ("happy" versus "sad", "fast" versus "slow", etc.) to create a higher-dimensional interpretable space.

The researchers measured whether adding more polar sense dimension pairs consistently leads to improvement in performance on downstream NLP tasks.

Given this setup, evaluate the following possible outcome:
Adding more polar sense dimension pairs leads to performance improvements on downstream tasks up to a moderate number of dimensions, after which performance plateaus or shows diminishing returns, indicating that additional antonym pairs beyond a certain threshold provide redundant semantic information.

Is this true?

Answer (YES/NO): NO